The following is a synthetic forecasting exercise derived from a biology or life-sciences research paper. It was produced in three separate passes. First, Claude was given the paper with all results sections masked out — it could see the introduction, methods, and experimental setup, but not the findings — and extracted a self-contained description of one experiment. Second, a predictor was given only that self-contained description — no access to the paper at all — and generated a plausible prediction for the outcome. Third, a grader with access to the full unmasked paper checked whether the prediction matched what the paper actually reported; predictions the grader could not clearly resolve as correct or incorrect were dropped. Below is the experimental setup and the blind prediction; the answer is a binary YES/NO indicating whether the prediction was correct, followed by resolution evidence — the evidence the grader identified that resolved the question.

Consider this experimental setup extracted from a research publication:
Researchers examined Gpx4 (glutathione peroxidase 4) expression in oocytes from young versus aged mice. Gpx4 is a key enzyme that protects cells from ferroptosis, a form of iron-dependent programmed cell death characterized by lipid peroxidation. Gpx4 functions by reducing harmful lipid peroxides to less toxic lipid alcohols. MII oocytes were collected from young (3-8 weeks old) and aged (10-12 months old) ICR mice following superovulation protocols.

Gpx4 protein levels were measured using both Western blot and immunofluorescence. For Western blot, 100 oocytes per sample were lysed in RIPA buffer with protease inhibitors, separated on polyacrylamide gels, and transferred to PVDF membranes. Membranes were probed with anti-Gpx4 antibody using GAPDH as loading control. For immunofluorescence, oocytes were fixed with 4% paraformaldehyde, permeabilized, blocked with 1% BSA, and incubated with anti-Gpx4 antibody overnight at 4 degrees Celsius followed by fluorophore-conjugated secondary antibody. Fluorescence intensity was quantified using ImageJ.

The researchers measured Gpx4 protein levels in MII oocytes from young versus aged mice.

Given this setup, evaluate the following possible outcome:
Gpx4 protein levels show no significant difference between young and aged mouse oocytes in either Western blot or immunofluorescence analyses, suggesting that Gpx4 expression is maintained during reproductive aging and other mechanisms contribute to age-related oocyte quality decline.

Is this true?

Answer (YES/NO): NO